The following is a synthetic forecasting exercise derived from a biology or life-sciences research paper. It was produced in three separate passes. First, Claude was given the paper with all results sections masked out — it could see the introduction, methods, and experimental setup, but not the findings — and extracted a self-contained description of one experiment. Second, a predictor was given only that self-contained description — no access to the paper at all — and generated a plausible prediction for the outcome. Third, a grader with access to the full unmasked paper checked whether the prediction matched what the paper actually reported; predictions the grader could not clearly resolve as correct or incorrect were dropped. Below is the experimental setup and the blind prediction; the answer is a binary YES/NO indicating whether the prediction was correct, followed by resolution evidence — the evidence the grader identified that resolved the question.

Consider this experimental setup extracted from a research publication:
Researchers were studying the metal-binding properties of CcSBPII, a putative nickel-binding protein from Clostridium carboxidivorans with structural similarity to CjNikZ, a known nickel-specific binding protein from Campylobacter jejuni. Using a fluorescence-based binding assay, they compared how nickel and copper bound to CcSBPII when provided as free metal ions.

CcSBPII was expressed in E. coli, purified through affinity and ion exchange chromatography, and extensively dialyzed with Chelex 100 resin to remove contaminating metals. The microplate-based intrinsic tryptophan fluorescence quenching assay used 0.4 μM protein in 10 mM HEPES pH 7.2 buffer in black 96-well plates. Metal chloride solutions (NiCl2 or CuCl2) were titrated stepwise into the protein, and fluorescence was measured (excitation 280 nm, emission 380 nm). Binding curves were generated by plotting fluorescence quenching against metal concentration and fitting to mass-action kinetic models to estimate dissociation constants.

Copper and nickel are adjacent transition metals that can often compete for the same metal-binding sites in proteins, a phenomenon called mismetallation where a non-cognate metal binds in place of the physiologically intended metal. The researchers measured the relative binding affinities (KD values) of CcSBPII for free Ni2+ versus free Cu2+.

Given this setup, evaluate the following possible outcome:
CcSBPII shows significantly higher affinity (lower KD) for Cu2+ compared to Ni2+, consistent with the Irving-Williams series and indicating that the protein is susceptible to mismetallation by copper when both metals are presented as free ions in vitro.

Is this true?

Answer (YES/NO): YES